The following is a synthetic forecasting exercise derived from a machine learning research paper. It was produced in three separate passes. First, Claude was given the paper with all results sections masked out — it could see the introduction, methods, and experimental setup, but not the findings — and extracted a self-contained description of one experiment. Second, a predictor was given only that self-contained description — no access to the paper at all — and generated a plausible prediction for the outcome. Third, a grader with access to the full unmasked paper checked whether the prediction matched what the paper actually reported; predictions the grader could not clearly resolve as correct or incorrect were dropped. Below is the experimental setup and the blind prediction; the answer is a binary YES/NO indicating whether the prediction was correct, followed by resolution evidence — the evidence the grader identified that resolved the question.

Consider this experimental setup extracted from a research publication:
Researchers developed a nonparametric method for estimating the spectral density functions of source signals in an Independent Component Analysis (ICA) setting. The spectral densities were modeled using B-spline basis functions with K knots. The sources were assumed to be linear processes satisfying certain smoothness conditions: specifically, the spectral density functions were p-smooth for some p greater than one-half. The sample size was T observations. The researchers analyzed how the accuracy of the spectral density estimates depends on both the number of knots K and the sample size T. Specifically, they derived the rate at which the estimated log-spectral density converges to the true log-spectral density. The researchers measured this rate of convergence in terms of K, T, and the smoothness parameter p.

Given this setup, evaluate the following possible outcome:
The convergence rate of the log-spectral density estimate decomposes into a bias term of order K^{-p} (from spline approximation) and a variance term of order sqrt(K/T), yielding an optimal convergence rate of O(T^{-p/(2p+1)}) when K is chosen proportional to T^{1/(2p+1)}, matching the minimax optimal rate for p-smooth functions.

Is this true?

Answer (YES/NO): NO